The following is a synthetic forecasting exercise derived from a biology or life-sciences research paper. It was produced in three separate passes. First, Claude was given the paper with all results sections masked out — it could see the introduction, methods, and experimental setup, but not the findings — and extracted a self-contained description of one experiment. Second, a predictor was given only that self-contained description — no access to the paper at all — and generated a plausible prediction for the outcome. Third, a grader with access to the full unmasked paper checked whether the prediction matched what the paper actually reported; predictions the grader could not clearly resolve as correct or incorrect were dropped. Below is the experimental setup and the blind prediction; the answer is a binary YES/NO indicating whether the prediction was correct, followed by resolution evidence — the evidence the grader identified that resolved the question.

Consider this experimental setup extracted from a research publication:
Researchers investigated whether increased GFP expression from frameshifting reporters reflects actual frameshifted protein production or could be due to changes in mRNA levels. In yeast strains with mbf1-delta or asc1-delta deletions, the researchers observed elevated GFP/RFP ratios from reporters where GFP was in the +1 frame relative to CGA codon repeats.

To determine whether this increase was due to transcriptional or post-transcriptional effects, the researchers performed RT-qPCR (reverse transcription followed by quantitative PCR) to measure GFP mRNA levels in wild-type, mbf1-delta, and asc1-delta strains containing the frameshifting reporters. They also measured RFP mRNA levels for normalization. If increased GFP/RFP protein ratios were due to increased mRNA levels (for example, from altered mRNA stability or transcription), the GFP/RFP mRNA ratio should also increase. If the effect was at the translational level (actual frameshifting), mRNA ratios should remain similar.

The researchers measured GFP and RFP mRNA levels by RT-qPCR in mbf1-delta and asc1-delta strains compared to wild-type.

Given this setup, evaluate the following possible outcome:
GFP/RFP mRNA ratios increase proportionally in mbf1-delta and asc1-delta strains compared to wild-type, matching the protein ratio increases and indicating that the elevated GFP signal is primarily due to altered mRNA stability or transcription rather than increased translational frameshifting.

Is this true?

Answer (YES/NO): NO